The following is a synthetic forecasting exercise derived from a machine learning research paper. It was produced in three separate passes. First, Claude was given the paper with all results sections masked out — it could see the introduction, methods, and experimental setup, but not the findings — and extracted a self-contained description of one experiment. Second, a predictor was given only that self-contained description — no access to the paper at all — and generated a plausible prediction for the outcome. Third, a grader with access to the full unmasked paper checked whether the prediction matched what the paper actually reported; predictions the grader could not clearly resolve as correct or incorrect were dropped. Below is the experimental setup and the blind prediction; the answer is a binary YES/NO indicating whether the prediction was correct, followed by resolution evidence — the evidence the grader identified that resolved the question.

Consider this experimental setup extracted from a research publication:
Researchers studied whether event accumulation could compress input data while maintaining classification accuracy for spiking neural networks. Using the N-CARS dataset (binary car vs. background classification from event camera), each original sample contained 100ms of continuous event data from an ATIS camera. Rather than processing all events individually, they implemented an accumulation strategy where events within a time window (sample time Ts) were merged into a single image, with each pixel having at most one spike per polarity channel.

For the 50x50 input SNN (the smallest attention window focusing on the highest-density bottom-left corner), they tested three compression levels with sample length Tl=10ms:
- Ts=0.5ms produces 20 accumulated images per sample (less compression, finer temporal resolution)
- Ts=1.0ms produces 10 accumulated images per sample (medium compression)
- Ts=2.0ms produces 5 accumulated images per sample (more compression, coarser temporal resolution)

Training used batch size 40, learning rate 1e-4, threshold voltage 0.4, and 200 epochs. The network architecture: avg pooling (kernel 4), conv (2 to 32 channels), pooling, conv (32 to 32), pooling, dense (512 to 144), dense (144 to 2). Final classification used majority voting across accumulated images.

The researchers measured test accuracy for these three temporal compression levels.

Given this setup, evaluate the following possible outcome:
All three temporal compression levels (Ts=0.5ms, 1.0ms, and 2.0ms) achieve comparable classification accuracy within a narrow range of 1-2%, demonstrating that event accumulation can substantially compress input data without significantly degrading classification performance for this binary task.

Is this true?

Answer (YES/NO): NO